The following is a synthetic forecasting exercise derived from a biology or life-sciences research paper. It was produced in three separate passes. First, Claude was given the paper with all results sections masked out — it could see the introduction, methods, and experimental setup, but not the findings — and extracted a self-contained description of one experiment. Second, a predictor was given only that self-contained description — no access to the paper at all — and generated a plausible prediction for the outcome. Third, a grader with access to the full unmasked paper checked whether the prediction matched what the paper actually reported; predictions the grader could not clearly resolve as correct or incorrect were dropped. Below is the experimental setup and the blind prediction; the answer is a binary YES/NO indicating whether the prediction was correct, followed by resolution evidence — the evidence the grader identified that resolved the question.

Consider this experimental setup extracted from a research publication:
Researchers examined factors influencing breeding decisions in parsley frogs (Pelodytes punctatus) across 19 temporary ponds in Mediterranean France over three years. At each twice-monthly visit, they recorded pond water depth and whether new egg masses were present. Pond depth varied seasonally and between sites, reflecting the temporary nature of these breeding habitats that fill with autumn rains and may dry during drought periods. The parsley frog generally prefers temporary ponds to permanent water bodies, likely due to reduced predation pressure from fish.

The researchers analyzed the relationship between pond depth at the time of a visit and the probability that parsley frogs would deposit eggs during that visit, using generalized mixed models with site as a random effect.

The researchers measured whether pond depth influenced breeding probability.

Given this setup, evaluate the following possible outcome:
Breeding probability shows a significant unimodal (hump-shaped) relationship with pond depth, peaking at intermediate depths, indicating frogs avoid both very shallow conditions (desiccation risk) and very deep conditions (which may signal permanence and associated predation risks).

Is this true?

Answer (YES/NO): NO